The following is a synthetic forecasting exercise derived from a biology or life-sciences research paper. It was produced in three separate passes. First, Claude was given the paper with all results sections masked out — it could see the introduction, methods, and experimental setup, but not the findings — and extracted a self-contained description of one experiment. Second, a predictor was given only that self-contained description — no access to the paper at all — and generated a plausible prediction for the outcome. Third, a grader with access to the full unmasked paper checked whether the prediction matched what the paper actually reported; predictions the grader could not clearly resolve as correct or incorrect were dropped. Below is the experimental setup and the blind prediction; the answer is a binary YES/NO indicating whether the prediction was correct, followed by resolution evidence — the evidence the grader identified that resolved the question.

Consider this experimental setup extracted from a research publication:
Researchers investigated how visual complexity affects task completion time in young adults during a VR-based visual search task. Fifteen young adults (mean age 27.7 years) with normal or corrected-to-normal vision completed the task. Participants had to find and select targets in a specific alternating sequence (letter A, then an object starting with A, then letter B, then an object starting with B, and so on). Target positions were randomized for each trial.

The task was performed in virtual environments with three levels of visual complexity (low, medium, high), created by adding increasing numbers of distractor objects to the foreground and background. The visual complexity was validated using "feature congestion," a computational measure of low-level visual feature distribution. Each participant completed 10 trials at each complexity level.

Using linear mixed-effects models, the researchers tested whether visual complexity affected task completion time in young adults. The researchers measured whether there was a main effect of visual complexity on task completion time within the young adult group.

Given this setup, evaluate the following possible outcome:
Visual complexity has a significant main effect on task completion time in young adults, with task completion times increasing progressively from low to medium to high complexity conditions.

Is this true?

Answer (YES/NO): NO